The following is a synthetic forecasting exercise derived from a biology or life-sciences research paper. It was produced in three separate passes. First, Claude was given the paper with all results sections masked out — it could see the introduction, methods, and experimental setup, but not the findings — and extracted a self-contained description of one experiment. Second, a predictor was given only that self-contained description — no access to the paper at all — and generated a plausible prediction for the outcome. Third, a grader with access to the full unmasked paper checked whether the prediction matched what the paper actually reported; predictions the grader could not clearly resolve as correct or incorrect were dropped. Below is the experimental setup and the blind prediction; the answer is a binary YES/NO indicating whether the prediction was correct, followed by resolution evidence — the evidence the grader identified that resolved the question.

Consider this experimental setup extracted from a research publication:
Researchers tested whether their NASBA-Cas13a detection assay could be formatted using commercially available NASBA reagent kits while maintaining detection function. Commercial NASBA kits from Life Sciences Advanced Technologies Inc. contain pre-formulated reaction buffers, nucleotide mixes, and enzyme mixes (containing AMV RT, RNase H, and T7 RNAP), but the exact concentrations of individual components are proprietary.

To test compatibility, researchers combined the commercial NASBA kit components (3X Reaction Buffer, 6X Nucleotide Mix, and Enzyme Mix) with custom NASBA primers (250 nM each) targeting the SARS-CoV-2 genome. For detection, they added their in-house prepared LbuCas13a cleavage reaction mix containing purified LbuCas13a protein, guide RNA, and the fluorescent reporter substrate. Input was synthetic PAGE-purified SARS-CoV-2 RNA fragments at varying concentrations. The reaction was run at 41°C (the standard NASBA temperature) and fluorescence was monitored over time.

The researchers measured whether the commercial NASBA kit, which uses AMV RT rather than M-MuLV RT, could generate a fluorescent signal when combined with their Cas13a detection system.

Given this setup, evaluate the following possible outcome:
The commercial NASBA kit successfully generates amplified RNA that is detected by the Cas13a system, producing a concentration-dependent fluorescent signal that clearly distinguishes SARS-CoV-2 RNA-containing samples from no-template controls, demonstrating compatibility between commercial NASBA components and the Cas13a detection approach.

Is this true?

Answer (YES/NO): NO